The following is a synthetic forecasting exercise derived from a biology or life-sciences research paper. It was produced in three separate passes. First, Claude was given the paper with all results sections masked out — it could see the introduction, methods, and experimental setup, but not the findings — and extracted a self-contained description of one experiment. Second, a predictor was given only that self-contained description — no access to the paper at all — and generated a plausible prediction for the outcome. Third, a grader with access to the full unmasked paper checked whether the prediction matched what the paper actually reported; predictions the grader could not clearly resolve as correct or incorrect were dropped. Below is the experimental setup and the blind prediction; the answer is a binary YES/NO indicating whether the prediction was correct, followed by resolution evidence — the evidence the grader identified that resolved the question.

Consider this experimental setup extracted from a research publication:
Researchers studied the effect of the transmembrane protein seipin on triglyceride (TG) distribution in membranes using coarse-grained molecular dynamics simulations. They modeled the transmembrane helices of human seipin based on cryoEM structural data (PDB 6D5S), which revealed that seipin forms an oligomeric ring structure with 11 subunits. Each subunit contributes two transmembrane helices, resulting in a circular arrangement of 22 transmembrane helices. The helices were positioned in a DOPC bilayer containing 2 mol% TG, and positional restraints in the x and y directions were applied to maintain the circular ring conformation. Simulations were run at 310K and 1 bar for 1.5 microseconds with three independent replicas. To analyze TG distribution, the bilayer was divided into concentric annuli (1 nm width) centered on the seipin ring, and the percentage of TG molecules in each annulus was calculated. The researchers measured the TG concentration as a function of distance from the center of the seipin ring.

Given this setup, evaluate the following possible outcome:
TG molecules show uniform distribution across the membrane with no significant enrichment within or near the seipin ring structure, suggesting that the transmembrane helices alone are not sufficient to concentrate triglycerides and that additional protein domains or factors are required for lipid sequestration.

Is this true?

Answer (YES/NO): NO